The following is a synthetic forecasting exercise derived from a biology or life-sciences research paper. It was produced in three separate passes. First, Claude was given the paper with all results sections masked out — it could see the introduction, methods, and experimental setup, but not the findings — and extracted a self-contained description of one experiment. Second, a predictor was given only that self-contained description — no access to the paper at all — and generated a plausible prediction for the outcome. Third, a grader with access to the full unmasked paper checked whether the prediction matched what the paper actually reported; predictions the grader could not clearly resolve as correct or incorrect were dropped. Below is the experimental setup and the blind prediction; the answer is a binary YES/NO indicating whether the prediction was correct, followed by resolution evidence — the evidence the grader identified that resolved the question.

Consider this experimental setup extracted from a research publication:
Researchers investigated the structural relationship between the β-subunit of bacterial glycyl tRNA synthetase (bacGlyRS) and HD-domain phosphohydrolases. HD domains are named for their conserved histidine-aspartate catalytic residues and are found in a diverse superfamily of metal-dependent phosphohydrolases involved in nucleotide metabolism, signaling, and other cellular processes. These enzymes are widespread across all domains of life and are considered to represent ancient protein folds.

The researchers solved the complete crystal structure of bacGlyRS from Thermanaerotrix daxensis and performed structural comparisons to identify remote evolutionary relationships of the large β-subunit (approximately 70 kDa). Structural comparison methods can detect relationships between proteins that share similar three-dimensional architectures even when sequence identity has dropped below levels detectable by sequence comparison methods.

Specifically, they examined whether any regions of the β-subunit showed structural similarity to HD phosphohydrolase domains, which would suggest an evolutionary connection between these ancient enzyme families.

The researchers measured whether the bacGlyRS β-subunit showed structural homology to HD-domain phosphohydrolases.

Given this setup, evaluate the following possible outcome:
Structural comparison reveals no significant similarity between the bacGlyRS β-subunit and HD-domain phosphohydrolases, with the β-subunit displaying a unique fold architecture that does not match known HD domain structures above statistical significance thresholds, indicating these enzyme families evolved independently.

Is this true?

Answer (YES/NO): NO